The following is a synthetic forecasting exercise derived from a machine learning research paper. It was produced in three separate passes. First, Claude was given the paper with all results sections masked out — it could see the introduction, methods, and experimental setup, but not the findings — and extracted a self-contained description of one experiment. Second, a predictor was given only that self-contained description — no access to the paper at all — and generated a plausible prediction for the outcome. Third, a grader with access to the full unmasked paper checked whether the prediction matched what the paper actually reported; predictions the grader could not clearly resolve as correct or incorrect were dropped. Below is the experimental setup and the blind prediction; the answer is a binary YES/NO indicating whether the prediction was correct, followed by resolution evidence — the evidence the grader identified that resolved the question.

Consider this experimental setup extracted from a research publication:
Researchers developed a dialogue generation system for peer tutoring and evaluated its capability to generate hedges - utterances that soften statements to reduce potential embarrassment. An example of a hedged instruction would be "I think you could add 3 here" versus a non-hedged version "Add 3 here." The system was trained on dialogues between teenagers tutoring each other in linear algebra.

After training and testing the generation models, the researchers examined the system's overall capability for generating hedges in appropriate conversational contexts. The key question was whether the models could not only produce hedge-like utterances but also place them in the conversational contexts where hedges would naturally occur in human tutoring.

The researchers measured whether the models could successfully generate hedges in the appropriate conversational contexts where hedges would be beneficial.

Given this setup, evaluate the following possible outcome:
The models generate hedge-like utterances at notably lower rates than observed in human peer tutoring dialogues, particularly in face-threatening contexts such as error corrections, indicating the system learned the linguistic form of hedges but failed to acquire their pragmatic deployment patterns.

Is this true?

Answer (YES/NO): YES